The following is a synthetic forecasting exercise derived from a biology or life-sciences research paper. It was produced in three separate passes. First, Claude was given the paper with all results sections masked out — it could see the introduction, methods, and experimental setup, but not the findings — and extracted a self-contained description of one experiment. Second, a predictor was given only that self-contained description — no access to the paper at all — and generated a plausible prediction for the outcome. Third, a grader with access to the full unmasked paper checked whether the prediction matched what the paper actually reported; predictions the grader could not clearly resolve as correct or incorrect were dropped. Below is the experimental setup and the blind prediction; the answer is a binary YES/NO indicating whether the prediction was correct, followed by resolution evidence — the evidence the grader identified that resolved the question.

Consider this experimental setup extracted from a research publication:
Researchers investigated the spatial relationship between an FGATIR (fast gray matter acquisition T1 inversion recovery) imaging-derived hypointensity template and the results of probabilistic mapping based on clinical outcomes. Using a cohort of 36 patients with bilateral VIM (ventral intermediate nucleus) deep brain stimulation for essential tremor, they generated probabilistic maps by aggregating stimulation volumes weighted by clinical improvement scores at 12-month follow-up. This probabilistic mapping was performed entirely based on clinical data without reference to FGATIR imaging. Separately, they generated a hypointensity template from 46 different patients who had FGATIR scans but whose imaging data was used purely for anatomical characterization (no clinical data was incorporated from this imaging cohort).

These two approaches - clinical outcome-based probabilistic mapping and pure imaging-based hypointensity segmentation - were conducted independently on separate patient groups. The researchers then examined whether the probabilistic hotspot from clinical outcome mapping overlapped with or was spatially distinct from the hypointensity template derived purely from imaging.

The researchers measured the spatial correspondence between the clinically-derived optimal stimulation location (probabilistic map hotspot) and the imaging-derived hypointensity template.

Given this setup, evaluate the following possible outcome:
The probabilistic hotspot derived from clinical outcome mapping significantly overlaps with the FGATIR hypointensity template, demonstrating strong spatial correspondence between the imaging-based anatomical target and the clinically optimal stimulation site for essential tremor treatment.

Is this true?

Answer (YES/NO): YES